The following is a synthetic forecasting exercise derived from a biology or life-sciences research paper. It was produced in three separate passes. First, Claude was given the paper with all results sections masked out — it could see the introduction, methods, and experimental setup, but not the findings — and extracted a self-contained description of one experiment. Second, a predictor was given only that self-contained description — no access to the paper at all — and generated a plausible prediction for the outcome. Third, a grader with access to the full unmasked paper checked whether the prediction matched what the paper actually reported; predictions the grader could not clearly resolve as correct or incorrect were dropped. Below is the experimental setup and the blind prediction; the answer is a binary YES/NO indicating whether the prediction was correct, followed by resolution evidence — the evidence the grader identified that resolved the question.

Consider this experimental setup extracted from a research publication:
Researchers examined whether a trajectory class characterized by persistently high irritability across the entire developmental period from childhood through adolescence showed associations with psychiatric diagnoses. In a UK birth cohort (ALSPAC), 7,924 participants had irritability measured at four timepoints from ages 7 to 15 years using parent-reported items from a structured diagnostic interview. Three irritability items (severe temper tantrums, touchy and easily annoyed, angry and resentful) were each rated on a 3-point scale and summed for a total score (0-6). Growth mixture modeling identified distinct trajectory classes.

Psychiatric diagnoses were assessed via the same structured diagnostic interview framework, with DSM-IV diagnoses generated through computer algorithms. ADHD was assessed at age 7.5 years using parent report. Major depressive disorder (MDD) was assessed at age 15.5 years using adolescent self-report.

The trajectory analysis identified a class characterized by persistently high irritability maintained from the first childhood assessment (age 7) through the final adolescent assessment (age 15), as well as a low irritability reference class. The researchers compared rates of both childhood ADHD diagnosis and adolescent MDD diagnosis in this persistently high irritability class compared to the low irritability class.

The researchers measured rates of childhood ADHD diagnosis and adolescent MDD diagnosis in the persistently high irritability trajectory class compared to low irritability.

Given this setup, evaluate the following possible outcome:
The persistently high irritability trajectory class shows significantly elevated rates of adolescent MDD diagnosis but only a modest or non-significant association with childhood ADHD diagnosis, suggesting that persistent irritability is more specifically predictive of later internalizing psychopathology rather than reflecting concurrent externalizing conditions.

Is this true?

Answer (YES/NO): NO